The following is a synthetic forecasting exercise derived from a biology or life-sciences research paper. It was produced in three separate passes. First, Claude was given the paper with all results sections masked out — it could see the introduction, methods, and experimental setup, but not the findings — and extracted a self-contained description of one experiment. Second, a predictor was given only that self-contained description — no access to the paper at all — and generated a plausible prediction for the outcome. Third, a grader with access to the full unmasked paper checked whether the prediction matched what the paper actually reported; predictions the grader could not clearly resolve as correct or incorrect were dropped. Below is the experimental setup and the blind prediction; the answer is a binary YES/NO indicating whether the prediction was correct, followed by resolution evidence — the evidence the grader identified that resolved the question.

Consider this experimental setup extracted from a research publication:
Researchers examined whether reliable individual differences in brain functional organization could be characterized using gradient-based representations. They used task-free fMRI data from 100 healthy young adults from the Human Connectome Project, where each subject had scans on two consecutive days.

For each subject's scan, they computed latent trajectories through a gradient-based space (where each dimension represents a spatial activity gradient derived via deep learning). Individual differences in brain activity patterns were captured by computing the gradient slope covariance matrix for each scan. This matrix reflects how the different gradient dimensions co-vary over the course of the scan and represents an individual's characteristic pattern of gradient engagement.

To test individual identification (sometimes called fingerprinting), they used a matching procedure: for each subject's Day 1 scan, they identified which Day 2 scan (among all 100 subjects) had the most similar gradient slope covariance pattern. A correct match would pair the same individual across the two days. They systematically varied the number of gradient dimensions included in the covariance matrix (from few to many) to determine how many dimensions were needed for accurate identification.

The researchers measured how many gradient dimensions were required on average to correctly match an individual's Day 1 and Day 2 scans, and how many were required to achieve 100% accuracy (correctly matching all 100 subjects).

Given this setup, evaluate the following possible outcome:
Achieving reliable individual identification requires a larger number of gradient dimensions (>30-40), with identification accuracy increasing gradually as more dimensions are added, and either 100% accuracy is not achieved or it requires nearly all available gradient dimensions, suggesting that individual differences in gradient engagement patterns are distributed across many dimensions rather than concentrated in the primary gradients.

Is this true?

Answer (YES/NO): NO